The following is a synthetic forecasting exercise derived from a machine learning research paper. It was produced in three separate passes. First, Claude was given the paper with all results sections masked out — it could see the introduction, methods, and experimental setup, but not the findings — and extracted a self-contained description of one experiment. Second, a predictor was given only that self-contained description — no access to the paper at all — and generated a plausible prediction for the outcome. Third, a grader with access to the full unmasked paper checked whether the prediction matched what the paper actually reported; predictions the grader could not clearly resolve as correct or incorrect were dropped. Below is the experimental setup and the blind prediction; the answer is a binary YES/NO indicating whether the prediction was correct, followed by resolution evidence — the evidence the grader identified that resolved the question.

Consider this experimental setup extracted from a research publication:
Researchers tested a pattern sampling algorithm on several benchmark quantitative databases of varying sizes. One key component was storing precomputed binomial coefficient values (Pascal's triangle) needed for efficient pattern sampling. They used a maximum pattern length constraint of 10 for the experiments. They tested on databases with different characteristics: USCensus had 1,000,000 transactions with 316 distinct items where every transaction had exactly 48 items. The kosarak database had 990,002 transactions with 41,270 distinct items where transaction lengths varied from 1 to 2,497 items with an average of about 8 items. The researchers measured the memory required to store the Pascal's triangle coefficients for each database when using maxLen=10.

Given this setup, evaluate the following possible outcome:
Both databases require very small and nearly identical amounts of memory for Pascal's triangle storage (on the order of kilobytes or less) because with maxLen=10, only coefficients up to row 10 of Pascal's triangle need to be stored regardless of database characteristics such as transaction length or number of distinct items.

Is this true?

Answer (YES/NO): NO